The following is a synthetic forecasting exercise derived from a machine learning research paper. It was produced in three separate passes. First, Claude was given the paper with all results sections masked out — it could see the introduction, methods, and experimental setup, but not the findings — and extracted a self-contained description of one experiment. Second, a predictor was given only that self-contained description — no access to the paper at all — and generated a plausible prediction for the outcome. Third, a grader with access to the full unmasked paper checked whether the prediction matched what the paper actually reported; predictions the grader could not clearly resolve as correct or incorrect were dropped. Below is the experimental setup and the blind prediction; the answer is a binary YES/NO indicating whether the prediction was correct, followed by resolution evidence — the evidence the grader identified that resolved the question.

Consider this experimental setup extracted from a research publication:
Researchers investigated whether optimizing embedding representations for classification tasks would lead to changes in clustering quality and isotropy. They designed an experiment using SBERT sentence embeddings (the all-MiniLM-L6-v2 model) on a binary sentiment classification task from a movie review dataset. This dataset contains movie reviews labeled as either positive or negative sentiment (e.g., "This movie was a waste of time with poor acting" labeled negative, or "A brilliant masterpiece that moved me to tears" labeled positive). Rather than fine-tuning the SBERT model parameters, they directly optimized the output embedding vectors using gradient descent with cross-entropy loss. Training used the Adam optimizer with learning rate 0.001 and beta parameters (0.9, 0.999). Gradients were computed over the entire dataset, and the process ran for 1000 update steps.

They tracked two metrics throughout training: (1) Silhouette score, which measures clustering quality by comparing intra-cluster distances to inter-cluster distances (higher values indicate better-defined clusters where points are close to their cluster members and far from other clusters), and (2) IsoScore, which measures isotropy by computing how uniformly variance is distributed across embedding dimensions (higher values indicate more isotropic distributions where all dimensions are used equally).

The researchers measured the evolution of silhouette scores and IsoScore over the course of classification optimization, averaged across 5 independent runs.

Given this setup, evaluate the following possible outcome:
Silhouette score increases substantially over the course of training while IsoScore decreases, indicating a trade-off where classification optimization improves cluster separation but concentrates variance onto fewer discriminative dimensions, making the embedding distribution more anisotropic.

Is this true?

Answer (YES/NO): YES